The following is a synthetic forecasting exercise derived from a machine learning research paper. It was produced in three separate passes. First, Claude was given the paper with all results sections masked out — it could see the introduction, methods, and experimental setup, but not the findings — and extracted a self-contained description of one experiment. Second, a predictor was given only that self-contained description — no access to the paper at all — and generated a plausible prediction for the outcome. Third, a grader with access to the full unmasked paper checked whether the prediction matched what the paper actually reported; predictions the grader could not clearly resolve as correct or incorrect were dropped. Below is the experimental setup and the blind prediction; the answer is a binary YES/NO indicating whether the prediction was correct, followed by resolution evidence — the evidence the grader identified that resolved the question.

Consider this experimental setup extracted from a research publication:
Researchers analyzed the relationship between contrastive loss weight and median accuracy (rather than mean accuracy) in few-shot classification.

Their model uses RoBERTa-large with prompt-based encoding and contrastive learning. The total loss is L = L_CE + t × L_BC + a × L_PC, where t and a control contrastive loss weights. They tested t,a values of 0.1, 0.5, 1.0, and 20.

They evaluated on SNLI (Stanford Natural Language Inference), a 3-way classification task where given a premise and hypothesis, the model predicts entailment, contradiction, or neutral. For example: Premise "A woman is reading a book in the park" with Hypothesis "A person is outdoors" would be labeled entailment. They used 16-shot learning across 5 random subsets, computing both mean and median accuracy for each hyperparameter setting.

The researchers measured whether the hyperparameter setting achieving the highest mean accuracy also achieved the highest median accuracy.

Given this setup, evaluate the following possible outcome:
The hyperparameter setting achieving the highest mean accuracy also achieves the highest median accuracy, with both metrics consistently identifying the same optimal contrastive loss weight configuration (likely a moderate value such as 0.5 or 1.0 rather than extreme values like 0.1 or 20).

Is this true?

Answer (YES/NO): NO